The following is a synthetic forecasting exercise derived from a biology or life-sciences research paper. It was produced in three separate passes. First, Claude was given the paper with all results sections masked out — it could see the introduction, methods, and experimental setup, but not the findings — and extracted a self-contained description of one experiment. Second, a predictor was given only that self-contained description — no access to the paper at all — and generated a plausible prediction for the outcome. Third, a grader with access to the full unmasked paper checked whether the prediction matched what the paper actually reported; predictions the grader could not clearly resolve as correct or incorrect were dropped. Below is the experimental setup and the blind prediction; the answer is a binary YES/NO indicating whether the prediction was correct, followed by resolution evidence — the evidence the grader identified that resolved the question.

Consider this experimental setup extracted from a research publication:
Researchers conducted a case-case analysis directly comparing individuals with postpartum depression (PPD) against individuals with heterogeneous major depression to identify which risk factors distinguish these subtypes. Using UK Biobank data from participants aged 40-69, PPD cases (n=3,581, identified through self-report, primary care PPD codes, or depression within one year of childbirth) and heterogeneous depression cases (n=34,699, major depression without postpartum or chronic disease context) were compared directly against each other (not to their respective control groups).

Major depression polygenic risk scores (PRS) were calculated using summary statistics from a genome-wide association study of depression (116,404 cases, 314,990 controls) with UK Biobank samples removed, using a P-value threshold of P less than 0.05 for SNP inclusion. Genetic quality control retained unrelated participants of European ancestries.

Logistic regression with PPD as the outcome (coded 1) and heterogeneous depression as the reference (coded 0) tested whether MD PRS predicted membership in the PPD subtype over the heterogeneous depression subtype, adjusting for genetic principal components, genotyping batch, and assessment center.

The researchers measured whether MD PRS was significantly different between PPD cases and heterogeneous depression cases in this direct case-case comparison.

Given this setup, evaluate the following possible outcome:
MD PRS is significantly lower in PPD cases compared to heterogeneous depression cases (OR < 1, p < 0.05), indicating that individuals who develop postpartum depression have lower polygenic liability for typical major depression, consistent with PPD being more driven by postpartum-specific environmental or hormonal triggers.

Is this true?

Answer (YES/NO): NO